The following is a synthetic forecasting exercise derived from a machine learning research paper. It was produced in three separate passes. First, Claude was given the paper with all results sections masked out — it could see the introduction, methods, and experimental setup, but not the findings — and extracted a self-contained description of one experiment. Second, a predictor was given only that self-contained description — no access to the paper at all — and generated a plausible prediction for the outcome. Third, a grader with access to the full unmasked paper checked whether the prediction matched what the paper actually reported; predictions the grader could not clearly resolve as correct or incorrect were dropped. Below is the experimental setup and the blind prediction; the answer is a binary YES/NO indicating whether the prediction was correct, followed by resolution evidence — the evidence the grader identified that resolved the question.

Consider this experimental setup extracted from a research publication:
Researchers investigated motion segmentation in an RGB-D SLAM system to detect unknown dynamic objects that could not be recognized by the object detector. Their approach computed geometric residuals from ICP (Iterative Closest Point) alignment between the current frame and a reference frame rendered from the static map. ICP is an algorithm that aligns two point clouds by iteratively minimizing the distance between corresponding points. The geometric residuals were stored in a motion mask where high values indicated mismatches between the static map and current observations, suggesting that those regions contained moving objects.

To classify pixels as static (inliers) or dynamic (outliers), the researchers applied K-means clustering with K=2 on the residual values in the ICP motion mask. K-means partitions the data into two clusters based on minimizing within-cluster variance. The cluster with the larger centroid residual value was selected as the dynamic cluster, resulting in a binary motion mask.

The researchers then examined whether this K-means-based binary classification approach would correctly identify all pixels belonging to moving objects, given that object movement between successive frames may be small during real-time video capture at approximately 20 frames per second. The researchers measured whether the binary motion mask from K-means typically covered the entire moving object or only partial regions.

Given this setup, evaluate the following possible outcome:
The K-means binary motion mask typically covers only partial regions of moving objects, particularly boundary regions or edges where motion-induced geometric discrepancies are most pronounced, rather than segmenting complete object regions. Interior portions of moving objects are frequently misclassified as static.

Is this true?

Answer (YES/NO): NO